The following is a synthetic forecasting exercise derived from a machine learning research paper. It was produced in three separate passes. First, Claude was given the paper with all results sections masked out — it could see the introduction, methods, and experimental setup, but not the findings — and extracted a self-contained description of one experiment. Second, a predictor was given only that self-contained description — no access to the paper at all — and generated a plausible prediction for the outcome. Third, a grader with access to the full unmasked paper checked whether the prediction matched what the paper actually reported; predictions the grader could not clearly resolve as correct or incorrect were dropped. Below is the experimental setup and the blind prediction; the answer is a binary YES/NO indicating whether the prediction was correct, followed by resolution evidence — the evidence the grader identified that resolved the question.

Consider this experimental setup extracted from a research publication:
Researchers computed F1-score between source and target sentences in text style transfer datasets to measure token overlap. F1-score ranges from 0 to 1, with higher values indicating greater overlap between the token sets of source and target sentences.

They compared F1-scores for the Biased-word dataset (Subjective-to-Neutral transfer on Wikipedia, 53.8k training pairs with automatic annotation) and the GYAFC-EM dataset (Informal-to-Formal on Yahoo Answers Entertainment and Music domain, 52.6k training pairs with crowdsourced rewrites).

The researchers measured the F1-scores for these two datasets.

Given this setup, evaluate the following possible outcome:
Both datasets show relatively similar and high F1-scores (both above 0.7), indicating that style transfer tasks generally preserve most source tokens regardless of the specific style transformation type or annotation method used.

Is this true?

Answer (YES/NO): NO